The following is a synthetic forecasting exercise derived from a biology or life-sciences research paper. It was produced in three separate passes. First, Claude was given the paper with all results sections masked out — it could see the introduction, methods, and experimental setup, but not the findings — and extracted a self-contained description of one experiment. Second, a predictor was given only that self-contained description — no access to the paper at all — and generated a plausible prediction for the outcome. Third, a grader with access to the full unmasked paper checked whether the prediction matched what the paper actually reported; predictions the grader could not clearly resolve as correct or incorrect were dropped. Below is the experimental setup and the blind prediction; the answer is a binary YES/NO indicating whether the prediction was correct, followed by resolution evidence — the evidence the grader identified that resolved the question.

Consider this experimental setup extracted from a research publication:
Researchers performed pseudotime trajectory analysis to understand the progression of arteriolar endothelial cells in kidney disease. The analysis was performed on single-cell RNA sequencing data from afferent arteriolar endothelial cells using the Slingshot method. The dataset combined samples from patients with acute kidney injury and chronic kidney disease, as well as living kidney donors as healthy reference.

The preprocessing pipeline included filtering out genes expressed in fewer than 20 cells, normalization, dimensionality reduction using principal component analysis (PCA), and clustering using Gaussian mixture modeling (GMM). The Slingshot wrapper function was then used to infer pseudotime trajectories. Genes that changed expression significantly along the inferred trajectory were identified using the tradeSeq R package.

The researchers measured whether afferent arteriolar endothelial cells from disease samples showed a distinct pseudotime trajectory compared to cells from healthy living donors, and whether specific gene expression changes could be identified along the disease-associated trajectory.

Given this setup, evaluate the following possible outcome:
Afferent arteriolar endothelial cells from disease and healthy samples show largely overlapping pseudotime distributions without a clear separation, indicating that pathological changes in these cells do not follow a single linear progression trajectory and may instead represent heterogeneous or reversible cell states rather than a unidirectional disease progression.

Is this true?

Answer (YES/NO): NO